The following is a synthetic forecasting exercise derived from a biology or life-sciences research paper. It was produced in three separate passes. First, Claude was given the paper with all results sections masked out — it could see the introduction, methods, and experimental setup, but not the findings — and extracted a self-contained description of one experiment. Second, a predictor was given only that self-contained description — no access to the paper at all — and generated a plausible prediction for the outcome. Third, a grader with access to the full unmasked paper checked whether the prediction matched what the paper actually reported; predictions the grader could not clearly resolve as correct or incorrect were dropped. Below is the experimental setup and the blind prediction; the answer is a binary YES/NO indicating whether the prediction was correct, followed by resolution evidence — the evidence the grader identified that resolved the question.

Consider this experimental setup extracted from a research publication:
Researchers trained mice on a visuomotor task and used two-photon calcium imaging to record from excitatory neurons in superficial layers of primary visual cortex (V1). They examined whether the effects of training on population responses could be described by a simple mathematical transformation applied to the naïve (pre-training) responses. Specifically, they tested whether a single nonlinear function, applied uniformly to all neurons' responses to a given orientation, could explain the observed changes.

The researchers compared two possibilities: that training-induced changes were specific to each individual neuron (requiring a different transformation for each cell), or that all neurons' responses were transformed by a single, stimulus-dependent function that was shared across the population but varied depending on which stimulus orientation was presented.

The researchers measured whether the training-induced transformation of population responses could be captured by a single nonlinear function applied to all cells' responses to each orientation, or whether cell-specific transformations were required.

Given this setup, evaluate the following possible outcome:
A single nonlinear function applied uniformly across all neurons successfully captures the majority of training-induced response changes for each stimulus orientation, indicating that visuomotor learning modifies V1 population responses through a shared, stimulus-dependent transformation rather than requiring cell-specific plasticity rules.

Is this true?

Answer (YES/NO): YES